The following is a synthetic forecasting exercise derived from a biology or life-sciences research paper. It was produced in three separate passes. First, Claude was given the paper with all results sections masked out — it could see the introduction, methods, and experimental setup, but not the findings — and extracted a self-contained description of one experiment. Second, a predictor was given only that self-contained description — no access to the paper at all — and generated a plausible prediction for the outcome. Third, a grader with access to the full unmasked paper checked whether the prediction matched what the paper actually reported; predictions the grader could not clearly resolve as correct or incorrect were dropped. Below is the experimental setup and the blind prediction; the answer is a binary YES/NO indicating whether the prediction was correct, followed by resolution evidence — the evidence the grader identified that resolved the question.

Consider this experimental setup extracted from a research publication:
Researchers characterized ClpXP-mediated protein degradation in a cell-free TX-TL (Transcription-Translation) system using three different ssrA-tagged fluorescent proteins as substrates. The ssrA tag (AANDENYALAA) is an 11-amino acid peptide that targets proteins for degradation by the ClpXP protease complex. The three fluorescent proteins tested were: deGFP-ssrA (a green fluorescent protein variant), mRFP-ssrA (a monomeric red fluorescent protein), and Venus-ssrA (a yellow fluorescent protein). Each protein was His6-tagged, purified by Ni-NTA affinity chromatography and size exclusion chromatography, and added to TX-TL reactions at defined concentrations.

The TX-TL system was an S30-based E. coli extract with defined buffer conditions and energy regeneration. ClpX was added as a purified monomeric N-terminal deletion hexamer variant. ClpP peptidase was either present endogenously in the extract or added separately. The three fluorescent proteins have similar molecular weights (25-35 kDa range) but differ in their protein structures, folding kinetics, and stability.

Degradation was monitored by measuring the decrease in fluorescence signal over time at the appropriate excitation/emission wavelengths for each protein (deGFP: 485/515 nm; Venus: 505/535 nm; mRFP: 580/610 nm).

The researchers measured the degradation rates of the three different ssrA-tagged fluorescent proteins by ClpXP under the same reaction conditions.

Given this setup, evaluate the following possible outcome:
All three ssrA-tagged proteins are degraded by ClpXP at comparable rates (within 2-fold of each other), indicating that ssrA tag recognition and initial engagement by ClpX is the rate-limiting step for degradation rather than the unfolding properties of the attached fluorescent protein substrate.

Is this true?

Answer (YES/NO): NO